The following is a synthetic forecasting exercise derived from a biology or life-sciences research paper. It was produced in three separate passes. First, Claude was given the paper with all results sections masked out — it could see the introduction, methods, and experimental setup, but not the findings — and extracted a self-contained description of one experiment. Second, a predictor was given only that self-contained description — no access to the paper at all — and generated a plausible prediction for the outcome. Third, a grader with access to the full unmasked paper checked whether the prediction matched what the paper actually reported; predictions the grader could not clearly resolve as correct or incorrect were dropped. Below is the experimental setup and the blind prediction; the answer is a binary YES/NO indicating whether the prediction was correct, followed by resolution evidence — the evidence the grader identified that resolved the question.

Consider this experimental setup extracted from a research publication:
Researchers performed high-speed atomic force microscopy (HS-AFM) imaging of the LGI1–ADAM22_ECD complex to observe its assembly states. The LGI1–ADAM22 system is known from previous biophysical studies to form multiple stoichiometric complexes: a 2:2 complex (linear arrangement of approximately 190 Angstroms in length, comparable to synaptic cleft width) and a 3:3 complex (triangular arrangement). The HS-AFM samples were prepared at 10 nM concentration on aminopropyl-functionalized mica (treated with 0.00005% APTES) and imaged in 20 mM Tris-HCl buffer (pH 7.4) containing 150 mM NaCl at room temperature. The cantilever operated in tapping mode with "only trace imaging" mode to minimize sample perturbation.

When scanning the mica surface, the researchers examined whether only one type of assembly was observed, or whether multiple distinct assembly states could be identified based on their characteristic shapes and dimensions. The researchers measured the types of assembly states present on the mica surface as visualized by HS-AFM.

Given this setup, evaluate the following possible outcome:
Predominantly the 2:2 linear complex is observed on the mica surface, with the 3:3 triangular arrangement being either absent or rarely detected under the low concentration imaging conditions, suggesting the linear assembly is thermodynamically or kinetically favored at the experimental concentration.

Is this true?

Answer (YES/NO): NO